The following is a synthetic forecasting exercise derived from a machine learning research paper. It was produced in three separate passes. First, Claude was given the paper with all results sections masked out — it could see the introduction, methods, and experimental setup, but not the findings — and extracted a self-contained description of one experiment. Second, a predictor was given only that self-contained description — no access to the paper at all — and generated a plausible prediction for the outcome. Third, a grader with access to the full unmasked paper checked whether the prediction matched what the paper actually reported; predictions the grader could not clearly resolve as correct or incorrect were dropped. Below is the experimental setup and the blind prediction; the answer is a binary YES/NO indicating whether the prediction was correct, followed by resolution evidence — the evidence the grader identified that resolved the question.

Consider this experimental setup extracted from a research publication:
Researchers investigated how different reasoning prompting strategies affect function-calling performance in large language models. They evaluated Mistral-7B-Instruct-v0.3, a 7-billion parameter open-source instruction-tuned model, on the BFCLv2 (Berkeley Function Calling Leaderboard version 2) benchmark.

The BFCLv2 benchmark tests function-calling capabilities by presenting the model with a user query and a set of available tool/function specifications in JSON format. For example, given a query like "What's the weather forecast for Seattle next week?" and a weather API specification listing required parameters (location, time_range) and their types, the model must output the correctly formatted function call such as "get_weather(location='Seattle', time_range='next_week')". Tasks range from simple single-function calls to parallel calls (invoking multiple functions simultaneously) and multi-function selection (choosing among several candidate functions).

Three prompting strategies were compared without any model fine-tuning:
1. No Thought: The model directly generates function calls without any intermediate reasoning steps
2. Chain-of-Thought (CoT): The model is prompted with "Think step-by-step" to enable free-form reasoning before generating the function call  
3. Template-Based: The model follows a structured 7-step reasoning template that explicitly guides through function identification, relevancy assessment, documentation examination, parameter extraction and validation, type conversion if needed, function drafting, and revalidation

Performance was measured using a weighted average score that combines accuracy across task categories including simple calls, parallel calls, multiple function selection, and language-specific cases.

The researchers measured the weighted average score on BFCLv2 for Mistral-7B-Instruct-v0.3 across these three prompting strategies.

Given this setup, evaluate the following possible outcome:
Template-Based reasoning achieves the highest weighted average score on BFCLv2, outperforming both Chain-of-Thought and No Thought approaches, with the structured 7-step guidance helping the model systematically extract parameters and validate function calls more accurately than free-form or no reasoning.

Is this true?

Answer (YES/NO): NO